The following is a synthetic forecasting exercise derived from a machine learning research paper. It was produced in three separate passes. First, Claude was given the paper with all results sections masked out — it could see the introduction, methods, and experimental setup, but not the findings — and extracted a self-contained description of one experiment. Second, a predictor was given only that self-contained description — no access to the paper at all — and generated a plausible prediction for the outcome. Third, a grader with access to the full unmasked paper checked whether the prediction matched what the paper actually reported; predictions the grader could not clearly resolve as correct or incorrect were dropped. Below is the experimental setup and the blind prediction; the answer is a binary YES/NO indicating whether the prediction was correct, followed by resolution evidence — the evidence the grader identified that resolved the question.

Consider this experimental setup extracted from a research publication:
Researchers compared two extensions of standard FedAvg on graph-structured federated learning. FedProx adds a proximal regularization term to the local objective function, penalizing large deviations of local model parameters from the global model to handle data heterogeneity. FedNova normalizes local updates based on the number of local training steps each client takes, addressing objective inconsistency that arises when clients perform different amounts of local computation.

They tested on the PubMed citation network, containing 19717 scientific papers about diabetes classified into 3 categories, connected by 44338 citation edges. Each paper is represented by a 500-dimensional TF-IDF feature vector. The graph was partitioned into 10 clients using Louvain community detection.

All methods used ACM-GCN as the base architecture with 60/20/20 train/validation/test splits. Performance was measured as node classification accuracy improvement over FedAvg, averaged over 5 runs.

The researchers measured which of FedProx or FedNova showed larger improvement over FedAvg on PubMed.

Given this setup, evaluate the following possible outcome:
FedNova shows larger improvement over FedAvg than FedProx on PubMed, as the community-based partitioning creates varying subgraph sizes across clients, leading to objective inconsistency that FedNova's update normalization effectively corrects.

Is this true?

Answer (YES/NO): YES